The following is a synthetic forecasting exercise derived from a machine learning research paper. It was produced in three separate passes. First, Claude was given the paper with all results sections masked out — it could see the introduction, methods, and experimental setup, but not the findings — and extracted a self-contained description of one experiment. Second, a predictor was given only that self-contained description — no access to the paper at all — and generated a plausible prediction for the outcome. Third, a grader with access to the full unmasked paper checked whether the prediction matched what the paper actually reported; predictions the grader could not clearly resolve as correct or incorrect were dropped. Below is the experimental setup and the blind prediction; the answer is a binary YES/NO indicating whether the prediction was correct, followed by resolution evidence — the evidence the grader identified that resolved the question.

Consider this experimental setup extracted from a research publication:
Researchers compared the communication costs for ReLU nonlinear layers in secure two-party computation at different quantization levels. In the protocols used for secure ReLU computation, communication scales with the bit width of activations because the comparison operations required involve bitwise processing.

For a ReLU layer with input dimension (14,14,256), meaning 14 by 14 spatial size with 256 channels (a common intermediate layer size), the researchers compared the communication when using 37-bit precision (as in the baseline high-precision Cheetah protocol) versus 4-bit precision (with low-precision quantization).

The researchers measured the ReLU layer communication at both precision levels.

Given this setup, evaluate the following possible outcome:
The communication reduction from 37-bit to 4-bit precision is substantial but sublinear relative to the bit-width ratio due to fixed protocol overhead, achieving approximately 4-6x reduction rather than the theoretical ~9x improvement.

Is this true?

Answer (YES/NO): NO